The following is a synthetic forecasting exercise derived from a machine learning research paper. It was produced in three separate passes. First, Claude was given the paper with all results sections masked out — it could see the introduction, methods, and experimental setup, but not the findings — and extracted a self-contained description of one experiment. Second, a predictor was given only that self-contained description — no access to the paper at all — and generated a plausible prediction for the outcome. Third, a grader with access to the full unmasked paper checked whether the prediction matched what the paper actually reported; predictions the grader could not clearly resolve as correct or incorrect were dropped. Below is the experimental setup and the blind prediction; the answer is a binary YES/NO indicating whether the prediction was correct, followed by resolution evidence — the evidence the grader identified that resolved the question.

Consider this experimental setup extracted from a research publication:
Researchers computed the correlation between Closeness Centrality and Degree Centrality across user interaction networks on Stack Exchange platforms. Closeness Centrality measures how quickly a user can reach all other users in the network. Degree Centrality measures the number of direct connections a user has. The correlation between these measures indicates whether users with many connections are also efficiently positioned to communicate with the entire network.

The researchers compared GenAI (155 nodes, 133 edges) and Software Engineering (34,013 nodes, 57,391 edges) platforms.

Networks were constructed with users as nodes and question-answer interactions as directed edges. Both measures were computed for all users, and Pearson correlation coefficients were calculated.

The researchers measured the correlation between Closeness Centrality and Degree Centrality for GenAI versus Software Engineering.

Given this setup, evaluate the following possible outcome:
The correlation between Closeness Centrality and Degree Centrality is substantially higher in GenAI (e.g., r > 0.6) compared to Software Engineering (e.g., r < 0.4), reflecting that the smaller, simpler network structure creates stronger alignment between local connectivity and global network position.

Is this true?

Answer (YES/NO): YES